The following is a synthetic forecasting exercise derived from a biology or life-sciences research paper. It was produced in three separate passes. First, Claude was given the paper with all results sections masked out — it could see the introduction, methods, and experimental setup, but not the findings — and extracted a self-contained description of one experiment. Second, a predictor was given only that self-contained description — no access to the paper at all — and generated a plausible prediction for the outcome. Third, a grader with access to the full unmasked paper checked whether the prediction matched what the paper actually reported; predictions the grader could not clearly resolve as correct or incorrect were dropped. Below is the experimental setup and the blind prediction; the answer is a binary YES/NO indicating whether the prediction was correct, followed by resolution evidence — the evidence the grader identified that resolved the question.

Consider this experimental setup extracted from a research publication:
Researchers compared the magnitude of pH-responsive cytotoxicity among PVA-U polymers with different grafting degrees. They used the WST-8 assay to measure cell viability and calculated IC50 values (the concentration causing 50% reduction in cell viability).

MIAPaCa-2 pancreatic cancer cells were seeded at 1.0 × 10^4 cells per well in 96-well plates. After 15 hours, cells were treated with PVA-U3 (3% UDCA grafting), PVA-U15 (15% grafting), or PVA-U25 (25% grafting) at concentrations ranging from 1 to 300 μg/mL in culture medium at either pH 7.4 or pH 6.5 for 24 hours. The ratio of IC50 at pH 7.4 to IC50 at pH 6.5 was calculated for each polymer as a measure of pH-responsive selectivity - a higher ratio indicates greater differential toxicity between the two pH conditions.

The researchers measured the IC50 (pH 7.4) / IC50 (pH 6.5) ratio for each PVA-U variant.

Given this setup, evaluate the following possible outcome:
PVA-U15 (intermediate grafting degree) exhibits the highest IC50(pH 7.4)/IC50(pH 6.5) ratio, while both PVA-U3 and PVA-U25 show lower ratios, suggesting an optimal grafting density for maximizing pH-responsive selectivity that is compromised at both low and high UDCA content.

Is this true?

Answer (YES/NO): YES